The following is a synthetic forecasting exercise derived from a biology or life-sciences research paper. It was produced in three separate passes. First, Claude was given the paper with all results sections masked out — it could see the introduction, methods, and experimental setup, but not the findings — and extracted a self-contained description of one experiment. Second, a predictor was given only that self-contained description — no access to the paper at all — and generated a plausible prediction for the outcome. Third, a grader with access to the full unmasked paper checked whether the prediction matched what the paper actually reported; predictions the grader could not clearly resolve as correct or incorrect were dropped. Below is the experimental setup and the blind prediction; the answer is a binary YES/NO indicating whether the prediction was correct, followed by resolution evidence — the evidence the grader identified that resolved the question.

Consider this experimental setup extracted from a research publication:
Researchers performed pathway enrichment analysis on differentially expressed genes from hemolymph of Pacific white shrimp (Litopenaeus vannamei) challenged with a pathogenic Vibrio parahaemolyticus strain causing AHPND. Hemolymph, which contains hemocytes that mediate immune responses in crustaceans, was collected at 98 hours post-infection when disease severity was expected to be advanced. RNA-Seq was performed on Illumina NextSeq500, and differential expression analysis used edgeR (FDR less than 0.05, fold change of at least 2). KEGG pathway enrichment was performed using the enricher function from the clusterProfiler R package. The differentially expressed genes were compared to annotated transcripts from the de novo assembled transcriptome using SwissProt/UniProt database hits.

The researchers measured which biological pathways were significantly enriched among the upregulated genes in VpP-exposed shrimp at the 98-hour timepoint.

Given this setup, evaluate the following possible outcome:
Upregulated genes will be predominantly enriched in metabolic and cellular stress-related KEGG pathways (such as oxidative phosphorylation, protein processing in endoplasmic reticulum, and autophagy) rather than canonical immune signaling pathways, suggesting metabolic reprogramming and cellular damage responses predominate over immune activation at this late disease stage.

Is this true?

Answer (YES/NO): NO